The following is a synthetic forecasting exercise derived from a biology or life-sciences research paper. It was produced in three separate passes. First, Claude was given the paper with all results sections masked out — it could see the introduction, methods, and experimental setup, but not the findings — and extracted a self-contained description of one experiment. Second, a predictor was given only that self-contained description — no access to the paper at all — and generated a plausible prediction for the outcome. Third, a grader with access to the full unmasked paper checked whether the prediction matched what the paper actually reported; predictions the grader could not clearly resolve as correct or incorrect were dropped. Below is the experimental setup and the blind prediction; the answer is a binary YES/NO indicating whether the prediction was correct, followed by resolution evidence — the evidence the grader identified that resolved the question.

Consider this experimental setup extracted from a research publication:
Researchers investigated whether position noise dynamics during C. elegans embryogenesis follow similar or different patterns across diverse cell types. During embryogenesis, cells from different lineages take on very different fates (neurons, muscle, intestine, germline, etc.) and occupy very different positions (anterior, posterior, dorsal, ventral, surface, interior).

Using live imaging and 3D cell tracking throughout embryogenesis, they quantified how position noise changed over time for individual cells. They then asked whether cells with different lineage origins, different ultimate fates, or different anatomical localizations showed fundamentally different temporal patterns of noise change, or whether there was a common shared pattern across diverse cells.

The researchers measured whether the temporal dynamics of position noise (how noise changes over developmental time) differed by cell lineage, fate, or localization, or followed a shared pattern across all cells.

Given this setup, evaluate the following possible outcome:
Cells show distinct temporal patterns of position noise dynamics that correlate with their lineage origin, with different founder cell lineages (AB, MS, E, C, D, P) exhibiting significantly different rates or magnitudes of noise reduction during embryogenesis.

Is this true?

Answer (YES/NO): NO